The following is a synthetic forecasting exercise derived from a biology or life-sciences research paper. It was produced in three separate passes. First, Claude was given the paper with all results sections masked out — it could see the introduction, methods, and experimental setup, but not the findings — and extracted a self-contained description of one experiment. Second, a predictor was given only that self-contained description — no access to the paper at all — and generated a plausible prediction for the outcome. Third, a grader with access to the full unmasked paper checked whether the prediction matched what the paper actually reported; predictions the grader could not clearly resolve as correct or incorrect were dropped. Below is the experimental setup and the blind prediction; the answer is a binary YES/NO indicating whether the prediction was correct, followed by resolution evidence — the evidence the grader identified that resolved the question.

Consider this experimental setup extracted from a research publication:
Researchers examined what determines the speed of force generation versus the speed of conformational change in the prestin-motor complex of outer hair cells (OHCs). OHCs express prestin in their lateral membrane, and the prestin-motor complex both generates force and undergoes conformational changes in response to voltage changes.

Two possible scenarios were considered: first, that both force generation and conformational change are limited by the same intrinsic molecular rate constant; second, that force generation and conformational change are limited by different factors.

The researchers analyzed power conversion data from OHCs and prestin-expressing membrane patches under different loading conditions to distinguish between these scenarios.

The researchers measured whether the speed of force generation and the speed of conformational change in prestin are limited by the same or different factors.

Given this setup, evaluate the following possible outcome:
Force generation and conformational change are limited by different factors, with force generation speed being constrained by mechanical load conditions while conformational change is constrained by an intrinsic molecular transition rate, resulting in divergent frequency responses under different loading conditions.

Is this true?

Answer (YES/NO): NO